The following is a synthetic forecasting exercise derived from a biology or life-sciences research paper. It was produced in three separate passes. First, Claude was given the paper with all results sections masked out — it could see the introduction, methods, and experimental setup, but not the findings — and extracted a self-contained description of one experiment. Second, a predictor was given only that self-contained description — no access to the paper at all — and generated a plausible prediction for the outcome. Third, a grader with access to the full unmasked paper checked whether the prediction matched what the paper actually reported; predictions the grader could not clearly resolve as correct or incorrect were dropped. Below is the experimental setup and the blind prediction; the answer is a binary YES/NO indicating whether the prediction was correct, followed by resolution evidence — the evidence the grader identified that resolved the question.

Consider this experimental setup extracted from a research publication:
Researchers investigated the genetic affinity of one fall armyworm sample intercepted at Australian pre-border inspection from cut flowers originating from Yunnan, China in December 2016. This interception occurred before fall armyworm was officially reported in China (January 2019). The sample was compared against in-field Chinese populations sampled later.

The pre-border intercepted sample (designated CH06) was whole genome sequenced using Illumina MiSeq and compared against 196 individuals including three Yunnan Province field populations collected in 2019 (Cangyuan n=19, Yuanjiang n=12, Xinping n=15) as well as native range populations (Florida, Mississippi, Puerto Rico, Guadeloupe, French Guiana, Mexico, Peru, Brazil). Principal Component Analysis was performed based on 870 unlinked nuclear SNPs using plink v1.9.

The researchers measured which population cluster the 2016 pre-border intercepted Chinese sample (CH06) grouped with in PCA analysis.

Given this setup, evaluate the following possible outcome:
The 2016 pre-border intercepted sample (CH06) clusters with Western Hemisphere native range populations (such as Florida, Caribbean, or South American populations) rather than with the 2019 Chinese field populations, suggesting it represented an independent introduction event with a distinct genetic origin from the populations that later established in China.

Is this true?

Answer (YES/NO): YES